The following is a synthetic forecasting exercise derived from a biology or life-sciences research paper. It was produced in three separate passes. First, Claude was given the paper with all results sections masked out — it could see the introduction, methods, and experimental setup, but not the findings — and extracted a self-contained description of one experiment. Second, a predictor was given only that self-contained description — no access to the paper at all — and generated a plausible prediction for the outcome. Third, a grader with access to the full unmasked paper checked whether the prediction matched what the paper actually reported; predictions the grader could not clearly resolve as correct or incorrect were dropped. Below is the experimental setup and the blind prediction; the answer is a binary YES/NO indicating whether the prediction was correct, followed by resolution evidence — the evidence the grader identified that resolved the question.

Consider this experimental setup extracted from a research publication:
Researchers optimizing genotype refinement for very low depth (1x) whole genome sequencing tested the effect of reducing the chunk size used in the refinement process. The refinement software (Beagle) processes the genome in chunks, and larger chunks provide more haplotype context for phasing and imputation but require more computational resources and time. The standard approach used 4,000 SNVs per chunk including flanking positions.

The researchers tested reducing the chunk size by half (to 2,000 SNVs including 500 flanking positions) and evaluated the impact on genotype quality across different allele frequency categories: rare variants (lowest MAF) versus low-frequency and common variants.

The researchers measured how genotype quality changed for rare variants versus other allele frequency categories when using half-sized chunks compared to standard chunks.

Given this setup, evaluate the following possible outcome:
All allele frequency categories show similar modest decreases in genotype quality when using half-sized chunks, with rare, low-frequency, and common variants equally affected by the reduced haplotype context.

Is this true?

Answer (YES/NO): NO